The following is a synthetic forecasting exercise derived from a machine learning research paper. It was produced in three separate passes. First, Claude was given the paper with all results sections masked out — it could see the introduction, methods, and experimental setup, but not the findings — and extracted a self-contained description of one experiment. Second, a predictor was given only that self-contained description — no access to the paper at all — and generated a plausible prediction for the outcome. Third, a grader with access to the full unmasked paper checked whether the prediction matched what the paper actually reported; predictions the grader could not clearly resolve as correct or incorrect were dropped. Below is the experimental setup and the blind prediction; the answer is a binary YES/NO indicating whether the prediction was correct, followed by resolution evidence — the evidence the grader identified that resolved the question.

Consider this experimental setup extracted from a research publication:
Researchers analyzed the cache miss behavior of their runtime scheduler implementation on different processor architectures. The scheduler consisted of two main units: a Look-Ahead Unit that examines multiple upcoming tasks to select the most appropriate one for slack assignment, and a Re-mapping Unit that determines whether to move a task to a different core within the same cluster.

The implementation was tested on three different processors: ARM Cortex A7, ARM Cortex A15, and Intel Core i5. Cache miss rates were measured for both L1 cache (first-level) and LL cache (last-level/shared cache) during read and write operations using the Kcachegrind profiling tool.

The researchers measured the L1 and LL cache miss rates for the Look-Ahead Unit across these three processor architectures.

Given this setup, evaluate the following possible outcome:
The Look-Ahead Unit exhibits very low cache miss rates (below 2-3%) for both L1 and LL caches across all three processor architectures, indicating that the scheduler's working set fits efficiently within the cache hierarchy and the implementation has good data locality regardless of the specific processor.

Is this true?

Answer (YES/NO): NO